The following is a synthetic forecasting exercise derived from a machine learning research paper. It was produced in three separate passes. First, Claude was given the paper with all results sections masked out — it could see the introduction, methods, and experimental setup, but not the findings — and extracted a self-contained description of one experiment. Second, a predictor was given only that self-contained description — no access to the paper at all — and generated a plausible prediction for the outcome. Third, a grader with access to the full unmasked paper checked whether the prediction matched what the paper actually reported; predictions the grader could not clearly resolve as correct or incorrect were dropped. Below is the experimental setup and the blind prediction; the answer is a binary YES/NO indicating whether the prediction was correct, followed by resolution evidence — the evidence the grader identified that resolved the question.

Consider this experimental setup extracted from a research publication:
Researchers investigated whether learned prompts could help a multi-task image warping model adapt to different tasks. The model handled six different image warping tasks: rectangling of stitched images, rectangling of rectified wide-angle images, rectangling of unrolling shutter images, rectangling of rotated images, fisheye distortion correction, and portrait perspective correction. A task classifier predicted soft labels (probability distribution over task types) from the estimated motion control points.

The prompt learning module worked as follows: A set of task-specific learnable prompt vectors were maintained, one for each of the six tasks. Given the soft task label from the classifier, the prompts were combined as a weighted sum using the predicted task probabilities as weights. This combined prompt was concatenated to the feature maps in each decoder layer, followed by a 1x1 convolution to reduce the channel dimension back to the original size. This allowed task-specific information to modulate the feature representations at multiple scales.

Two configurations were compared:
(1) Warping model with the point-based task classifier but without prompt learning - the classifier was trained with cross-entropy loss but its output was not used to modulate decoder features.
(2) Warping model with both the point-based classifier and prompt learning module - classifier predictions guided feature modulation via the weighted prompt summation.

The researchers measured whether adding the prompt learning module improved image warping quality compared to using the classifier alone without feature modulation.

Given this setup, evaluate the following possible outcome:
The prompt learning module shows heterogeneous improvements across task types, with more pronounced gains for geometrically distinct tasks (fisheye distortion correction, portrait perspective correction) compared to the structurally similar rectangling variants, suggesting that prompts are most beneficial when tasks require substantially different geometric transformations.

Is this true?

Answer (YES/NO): NO